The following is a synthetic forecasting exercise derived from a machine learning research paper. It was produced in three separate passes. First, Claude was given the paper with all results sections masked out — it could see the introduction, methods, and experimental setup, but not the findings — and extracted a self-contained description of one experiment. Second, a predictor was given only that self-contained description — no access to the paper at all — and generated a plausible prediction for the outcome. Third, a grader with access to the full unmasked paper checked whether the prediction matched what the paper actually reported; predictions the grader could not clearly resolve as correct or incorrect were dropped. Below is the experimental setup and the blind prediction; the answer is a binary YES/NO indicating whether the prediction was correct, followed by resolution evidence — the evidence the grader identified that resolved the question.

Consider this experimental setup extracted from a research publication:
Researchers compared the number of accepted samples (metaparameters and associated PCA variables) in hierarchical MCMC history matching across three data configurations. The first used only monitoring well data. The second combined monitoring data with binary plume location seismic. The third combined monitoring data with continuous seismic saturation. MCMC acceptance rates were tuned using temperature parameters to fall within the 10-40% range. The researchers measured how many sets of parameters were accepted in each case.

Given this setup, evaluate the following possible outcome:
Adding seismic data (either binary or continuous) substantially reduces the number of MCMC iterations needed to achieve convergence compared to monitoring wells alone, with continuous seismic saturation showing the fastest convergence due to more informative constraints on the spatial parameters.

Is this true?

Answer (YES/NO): NO